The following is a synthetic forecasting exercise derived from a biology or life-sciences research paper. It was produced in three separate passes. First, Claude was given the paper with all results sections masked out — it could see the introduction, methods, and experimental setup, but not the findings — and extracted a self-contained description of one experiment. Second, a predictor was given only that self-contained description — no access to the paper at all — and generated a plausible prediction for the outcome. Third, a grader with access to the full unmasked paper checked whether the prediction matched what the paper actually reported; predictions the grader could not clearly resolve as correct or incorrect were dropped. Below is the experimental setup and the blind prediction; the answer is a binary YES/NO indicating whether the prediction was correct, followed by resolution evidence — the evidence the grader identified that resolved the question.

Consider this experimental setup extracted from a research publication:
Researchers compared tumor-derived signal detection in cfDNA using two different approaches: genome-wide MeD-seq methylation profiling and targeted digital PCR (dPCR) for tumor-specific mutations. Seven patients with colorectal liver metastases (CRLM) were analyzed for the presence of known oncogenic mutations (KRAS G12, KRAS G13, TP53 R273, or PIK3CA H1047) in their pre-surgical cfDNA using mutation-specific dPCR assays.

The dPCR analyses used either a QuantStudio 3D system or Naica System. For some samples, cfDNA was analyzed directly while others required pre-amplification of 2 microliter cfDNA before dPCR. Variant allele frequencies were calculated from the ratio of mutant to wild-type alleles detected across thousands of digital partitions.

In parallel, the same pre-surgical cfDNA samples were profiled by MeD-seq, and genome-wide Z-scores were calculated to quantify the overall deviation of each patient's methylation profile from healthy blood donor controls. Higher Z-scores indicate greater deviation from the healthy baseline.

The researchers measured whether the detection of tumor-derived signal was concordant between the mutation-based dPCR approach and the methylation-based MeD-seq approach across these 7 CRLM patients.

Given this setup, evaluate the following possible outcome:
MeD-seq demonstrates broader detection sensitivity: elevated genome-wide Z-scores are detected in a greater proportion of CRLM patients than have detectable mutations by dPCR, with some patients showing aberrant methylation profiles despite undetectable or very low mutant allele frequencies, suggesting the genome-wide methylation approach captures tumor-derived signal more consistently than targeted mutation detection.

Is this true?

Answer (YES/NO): NO